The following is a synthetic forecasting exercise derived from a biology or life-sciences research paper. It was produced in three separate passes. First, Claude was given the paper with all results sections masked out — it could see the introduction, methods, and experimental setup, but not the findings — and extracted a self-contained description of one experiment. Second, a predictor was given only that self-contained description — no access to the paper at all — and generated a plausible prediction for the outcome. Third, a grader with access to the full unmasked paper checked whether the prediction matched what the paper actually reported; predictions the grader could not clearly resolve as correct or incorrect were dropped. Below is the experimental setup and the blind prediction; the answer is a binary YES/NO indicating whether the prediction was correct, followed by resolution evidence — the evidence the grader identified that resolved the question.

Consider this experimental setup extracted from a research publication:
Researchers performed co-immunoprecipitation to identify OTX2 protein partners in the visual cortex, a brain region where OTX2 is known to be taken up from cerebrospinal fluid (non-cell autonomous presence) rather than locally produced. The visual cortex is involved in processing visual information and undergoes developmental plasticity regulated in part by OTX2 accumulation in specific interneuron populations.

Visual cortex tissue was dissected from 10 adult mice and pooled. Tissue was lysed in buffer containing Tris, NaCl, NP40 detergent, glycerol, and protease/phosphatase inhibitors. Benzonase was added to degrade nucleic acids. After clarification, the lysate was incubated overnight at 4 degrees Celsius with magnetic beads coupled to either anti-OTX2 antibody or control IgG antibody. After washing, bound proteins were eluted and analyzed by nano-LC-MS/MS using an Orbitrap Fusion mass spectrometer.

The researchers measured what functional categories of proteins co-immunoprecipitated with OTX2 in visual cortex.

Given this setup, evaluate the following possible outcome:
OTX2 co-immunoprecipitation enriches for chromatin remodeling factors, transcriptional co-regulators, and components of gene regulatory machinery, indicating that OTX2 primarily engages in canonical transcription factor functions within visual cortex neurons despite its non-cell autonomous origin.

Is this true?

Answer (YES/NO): NO